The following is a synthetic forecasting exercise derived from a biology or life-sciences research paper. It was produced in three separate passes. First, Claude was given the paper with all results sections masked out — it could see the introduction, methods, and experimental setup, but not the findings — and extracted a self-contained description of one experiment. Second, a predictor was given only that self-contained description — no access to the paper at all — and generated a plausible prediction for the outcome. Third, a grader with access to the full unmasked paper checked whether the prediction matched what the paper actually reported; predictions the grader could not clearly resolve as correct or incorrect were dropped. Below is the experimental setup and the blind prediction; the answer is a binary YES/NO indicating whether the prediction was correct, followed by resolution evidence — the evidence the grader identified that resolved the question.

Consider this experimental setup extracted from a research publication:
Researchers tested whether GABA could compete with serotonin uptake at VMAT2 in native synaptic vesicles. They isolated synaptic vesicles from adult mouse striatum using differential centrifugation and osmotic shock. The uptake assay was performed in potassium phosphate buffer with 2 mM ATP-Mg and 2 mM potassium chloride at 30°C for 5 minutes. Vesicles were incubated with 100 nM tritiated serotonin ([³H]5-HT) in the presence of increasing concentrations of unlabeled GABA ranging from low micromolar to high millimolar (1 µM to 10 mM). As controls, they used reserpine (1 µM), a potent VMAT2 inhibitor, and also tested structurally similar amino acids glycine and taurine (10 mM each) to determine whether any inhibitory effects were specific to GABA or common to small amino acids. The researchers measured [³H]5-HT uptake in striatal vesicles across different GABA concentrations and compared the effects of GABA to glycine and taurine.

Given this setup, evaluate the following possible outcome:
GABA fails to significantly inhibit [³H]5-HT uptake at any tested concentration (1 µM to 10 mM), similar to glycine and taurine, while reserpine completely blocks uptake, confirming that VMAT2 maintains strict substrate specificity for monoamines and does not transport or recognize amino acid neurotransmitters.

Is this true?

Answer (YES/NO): NO